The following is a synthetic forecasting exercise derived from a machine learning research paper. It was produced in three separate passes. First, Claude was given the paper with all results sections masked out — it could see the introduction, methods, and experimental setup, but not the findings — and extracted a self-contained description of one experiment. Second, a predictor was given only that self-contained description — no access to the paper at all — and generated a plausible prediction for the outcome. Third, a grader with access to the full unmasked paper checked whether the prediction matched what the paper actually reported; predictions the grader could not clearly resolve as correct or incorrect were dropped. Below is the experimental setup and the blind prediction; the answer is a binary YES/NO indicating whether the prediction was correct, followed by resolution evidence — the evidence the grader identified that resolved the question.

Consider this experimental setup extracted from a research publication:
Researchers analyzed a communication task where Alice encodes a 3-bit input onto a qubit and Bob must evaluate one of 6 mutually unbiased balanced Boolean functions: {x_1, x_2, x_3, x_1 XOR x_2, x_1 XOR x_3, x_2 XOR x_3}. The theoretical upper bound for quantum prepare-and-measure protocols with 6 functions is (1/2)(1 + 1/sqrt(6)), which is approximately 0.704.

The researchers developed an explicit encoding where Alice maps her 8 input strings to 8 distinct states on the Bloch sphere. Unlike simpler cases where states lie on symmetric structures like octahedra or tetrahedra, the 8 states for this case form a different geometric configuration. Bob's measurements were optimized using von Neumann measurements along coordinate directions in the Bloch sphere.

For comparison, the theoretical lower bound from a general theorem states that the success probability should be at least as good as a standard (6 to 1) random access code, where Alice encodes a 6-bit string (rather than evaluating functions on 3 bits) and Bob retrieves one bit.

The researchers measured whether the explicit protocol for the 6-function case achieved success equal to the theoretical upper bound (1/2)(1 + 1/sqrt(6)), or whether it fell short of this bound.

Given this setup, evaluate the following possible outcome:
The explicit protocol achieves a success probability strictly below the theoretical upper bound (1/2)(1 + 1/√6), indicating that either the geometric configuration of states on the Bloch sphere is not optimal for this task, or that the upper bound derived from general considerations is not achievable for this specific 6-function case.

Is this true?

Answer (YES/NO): NO